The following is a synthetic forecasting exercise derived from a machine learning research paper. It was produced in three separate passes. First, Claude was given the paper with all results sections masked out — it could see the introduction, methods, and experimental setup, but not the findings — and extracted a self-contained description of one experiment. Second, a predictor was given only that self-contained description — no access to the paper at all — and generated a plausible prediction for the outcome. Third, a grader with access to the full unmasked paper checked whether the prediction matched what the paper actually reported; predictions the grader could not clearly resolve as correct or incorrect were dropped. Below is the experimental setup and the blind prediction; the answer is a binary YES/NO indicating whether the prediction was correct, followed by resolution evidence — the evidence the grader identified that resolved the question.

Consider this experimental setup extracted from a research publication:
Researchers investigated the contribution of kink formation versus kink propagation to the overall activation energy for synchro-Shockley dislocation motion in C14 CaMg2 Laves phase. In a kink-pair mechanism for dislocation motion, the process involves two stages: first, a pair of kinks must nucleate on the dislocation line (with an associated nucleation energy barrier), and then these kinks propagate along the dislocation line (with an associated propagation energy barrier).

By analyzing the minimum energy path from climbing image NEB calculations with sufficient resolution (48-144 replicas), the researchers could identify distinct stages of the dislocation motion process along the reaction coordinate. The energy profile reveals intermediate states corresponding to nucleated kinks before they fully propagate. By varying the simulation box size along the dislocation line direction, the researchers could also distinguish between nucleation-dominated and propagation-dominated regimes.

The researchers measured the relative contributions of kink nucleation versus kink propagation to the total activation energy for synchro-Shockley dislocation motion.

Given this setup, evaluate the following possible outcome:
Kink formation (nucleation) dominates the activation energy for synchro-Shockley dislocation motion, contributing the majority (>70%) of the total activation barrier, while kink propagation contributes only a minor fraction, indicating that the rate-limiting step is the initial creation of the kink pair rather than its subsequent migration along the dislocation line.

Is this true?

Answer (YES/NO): YES